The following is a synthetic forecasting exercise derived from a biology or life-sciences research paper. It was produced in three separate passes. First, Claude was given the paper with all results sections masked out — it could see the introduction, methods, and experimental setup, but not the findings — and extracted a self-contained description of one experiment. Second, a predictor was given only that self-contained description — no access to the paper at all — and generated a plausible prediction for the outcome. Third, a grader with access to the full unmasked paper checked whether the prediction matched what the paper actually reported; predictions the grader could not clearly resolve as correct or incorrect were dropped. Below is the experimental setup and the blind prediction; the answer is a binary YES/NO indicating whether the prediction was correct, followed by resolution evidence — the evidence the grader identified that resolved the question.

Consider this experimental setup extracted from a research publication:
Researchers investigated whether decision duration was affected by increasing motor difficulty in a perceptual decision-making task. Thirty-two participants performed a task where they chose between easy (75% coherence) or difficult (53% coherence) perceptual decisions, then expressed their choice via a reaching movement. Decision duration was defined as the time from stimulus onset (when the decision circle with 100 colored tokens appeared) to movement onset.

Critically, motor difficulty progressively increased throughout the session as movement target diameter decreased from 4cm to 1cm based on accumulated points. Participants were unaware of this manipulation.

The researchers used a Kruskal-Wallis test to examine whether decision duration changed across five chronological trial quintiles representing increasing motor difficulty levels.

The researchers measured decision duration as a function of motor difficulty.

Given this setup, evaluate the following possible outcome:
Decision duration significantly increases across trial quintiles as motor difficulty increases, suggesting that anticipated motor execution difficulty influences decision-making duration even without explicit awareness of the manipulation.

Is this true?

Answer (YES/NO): NO